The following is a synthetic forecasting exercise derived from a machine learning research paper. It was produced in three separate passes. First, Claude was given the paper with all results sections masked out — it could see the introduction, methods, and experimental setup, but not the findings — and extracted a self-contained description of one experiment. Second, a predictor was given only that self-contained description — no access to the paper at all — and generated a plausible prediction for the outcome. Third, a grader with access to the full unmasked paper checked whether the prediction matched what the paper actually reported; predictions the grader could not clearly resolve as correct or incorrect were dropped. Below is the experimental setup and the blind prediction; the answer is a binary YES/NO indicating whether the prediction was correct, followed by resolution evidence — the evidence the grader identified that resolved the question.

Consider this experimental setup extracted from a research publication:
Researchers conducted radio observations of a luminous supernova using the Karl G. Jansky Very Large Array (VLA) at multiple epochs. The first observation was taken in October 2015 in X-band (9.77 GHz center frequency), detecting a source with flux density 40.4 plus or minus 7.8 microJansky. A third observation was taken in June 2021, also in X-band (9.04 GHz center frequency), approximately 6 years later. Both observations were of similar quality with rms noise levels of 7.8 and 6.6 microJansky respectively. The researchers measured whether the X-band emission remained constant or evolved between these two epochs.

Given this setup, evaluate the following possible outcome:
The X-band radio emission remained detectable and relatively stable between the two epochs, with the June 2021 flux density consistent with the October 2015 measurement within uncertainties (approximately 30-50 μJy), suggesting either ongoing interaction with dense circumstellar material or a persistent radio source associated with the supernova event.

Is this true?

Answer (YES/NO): NO